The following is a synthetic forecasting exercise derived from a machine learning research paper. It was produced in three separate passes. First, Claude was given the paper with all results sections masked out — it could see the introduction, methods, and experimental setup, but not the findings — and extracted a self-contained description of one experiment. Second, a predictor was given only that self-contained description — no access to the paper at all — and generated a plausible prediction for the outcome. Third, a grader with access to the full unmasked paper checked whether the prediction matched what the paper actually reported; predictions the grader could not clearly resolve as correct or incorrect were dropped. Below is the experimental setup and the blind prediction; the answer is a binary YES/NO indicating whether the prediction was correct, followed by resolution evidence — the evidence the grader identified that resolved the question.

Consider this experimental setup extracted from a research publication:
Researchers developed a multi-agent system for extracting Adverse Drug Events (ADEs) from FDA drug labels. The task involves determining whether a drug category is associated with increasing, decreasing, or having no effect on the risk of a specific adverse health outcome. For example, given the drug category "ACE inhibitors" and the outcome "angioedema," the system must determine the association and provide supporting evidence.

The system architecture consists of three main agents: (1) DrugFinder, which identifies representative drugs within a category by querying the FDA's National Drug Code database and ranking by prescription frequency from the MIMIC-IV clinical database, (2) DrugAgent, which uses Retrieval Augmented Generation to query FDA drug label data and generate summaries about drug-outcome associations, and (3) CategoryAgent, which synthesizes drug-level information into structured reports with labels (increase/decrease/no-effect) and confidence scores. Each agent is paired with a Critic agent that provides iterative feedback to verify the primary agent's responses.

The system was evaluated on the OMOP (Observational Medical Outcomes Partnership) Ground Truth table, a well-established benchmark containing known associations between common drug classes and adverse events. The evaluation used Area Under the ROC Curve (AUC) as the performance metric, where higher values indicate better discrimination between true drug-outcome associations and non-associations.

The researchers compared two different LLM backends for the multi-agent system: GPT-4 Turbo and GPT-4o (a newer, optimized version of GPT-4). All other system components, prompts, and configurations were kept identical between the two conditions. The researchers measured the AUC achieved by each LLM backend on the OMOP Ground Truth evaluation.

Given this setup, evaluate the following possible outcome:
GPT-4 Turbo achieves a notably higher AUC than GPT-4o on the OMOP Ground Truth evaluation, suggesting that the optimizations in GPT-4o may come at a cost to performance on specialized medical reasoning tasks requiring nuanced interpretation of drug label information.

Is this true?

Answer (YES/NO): NO